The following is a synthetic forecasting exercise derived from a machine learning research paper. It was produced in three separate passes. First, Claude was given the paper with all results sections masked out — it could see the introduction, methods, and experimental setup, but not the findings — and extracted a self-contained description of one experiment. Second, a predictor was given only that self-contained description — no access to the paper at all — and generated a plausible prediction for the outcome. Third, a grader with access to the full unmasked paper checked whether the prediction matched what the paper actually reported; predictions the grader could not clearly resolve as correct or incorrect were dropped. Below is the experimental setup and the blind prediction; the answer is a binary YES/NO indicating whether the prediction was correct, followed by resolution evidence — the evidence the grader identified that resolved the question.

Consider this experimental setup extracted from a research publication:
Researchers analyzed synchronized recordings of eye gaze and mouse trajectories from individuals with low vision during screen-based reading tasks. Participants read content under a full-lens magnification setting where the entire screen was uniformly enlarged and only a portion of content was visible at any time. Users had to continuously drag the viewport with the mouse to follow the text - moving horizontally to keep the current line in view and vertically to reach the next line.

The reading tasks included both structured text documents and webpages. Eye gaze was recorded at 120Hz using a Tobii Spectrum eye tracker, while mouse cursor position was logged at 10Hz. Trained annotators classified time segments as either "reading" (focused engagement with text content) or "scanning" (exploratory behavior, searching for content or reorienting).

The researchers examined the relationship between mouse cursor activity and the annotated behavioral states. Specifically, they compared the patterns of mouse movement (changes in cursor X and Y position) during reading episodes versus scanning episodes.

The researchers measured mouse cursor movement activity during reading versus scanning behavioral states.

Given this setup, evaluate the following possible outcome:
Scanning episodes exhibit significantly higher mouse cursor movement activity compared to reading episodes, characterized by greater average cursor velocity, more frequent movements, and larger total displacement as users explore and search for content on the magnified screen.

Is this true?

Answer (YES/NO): YES